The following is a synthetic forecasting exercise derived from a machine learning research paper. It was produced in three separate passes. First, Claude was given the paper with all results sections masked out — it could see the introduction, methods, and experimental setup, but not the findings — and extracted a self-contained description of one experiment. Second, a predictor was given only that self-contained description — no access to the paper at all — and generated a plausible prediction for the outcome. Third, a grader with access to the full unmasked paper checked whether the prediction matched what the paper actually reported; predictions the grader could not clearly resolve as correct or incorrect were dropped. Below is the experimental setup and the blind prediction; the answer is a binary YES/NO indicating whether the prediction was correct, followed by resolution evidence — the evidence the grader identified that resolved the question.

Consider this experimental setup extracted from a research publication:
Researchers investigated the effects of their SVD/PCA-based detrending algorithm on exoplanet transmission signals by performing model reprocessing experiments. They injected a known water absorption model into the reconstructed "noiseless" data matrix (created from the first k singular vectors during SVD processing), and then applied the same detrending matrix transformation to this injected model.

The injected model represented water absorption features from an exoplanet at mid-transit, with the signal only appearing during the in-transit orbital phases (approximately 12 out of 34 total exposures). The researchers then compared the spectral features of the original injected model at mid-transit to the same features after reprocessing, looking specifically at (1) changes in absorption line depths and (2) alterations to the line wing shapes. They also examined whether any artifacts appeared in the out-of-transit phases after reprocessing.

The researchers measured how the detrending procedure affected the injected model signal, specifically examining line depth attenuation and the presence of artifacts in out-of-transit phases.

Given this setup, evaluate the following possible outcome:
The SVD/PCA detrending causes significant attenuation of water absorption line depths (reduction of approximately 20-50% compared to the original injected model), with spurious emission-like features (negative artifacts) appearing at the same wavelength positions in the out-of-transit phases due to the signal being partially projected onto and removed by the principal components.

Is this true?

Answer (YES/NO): NO